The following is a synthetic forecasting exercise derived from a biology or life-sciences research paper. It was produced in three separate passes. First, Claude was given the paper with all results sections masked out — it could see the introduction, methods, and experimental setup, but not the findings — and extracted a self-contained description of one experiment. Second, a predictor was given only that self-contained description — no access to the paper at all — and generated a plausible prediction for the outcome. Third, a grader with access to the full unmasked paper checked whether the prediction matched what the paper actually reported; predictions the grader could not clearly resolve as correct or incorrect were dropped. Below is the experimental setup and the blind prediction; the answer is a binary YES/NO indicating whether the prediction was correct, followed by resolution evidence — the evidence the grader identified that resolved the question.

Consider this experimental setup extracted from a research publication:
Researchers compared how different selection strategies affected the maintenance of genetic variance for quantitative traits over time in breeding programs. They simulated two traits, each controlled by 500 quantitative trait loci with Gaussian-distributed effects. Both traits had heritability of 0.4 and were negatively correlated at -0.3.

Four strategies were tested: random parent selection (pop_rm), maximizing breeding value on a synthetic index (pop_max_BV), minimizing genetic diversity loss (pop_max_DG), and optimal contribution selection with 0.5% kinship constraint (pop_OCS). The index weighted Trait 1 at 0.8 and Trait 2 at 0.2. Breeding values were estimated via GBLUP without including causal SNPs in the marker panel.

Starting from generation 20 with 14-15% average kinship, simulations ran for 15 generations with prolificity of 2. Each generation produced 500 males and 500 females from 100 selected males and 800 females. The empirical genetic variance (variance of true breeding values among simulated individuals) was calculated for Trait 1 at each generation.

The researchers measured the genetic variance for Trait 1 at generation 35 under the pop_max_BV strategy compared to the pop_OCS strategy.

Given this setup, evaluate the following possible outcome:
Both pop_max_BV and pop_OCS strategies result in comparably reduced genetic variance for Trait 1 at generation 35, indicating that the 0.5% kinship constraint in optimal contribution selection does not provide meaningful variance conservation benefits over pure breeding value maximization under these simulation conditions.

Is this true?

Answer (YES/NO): NO